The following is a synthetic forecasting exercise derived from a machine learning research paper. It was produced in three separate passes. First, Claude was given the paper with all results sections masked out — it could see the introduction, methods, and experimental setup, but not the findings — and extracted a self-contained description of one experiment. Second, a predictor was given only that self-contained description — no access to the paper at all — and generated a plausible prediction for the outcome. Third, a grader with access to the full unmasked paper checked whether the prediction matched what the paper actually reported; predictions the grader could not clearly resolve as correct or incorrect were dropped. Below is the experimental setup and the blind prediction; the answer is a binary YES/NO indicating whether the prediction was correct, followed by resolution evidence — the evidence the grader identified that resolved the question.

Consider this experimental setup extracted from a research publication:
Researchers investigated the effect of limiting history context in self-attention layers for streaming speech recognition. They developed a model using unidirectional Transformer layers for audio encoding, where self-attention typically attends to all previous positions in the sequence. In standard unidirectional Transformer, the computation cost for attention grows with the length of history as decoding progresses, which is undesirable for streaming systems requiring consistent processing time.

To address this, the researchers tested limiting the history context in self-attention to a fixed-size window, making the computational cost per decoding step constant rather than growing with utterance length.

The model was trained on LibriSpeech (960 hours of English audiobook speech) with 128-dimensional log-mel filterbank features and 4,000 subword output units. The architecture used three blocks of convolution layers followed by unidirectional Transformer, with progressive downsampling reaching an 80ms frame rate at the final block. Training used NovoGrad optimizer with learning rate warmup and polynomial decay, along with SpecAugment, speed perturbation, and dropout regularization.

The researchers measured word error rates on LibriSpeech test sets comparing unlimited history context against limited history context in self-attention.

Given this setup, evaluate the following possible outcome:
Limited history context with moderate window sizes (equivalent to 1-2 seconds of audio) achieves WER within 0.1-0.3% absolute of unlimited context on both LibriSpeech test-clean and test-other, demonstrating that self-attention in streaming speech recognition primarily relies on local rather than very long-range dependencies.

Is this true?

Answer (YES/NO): NO